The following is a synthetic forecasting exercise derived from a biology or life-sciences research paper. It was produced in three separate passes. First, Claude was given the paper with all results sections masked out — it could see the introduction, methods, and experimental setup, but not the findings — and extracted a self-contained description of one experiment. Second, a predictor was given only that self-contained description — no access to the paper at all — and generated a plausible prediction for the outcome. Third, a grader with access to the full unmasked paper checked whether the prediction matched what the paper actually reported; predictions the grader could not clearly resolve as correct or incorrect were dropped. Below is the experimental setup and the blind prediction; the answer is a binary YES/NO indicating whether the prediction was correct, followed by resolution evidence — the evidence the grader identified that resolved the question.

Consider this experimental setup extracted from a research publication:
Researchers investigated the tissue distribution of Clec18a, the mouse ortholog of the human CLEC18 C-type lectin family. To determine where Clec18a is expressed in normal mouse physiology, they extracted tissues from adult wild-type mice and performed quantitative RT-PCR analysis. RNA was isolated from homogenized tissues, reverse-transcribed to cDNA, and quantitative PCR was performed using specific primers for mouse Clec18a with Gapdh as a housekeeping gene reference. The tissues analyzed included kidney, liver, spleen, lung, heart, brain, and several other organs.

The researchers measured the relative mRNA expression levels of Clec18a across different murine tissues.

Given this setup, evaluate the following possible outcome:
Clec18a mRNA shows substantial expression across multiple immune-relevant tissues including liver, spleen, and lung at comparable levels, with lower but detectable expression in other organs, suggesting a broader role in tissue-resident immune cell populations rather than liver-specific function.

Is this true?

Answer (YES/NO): NO